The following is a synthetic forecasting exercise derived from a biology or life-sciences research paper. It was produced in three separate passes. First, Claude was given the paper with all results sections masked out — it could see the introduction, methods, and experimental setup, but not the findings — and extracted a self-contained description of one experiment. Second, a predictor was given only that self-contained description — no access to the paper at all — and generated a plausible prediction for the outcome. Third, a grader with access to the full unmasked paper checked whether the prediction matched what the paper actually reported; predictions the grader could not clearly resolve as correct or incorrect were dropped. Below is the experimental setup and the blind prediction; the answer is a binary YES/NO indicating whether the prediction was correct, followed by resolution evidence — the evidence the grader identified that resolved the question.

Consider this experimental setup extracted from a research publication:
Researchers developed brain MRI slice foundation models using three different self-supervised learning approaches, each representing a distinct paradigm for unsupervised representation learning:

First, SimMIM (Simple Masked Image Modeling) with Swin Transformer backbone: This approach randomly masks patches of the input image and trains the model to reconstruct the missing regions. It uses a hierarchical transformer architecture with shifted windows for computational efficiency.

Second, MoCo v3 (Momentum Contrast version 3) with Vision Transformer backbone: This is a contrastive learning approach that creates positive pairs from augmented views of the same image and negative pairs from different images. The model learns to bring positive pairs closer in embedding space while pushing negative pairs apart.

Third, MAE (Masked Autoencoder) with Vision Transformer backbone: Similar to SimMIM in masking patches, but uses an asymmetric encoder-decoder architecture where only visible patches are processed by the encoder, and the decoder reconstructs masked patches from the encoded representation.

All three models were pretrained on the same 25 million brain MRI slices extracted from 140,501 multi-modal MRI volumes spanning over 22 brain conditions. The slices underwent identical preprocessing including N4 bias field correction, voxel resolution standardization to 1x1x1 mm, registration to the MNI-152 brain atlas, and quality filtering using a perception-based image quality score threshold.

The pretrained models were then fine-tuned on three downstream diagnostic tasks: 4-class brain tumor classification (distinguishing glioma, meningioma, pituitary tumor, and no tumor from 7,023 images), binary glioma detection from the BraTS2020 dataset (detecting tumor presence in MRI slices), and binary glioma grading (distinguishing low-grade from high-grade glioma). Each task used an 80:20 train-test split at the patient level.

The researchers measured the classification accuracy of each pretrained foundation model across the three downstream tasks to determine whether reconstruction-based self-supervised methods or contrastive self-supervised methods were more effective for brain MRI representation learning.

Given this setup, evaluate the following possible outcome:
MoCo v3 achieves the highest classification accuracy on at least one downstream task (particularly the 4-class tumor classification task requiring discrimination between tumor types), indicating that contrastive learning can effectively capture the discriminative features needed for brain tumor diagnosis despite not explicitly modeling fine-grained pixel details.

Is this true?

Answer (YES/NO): NO